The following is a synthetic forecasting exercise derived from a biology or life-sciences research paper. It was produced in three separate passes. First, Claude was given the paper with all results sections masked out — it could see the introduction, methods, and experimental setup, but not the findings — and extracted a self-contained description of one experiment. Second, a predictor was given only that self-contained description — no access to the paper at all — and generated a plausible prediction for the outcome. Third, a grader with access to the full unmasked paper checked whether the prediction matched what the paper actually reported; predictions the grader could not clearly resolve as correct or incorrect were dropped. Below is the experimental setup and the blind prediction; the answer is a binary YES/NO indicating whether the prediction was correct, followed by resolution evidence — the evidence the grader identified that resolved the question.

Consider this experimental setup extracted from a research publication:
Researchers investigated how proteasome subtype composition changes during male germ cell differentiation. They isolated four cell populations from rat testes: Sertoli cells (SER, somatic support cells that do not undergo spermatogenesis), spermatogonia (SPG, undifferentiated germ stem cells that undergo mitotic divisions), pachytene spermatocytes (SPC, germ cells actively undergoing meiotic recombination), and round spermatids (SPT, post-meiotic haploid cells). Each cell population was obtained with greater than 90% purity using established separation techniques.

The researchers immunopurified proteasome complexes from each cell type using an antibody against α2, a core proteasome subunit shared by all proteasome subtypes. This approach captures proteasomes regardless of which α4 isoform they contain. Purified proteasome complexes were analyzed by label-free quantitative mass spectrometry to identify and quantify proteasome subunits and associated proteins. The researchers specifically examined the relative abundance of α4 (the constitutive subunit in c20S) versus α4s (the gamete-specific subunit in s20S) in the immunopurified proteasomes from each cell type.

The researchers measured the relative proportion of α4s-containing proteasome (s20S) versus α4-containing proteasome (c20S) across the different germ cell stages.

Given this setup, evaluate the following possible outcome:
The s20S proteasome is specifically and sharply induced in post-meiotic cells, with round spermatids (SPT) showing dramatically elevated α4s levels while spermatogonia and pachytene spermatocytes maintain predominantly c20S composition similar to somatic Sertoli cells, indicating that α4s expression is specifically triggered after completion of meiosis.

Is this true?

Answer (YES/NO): NO